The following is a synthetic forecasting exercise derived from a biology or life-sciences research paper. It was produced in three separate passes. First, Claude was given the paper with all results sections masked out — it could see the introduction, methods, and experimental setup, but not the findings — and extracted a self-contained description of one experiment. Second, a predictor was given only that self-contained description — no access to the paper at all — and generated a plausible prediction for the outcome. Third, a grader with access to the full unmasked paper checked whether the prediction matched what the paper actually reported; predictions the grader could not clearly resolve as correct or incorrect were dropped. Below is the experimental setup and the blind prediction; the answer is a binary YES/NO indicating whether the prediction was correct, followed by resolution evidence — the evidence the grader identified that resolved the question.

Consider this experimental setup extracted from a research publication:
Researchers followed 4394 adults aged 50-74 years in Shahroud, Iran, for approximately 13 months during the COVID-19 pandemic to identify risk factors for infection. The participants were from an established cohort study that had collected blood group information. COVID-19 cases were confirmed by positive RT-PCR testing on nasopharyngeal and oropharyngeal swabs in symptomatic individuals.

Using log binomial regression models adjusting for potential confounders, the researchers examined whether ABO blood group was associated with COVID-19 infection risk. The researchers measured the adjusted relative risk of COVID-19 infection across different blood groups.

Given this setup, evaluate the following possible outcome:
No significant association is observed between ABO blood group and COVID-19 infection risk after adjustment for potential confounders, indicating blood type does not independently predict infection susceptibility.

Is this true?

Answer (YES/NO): YES